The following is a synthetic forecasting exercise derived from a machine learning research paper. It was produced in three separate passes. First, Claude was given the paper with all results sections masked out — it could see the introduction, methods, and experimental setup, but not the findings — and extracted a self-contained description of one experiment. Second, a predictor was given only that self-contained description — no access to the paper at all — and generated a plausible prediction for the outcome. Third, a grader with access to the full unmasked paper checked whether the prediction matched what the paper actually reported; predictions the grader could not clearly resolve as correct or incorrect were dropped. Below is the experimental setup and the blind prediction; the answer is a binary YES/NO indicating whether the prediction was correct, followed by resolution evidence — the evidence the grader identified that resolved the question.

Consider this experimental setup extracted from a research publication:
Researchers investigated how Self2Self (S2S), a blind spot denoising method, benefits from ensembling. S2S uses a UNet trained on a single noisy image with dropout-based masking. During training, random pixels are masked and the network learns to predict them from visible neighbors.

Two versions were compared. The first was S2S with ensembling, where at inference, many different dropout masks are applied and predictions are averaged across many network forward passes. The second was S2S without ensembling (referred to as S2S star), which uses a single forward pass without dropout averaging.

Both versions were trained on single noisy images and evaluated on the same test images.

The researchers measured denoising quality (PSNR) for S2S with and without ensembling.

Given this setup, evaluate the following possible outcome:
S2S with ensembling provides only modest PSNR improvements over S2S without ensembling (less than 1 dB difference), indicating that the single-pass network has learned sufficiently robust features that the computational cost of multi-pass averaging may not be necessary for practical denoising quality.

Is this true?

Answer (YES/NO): NO